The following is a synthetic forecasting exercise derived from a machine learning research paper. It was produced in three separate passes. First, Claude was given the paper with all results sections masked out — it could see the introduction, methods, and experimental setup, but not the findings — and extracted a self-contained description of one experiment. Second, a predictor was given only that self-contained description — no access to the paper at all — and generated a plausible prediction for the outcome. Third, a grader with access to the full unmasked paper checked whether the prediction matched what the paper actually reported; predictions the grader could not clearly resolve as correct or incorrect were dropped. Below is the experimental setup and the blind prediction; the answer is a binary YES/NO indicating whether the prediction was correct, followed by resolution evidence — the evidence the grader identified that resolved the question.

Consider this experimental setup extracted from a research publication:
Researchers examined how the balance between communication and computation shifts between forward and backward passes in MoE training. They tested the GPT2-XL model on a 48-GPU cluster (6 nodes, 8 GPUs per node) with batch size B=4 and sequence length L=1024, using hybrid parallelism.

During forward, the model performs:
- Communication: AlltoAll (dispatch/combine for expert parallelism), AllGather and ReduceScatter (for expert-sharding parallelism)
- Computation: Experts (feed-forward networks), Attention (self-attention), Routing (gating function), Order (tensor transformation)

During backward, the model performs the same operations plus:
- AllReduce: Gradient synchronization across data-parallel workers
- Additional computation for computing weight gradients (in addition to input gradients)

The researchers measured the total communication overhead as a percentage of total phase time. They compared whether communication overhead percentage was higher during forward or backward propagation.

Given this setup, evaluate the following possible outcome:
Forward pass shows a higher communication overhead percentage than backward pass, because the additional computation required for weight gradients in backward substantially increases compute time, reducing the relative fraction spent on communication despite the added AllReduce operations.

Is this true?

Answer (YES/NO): YES